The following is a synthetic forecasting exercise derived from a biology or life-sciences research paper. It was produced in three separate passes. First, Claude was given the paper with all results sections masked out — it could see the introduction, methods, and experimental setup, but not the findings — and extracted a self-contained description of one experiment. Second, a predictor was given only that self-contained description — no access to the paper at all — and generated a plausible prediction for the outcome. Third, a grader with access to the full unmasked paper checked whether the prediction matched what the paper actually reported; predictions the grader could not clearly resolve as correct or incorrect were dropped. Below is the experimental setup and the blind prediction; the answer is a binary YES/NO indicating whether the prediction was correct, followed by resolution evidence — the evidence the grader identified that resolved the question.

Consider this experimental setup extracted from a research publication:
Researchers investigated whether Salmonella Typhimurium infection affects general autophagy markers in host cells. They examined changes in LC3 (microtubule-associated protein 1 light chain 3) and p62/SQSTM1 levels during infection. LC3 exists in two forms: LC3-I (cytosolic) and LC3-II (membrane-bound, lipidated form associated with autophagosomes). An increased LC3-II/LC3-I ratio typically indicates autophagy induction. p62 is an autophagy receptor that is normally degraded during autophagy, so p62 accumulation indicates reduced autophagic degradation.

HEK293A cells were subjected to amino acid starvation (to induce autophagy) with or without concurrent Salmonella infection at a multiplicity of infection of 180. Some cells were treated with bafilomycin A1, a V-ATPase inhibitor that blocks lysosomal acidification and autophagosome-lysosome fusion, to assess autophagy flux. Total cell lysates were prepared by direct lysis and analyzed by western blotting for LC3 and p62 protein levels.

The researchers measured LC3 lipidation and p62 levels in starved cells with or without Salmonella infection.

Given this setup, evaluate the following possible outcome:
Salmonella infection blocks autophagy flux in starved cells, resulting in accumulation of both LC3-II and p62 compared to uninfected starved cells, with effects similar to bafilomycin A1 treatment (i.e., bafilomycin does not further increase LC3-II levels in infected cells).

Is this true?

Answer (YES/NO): NO